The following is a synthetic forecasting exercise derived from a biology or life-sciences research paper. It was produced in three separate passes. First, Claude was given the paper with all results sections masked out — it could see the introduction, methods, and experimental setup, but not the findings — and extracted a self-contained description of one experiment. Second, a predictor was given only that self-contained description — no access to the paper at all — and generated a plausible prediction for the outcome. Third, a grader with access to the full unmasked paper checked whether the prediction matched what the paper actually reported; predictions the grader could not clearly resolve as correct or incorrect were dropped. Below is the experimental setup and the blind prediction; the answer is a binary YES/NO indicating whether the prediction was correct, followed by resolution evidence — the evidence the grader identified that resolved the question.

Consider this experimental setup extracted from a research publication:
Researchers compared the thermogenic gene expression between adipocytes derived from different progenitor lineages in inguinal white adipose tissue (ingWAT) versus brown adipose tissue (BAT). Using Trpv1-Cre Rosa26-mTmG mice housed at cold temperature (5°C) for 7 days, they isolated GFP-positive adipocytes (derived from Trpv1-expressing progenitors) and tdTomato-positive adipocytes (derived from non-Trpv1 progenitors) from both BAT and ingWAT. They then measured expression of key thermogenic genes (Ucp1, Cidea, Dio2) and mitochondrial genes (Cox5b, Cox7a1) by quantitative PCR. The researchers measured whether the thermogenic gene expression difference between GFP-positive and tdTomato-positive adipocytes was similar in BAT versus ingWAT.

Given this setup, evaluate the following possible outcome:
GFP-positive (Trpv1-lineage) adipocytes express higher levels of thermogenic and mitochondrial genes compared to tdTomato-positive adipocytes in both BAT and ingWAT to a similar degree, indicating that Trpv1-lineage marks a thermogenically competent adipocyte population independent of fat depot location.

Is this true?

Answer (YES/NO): NO